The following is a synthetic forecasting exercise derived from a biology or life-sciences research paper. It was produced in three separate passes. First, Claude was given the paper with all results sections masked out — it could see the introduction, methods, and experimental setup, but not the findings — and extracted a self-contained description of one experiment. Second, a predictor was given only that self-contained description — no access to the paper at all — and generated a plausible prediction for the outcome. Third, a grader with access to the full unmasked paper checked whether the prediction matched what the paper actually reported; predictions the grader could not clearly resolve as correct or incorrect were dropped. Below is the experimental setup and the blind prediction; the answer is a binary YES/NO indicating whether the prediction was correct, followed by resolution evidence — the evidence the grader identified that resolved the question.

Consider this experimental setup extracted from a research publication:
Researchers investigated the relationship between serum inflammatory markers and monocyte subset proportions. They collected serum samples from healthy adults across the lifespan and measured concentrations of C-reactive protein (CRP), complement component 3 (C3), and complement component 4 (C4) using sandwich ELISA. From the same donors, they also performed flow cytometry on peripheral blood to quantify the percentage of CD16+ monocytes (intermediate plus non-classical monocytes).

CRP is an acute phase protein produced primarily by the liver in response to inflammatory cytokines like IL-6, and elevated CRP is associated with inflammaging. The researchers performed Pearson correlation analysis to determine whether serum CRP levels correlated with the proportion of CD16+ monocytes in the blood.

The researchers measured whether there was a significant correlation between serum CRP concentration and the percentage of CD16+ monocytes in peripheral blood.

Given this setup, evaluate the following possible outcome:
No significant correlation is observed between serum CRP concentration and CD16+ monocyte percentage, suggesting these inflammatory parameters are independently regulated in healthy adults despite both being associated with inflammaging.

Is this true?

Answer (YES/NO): NO